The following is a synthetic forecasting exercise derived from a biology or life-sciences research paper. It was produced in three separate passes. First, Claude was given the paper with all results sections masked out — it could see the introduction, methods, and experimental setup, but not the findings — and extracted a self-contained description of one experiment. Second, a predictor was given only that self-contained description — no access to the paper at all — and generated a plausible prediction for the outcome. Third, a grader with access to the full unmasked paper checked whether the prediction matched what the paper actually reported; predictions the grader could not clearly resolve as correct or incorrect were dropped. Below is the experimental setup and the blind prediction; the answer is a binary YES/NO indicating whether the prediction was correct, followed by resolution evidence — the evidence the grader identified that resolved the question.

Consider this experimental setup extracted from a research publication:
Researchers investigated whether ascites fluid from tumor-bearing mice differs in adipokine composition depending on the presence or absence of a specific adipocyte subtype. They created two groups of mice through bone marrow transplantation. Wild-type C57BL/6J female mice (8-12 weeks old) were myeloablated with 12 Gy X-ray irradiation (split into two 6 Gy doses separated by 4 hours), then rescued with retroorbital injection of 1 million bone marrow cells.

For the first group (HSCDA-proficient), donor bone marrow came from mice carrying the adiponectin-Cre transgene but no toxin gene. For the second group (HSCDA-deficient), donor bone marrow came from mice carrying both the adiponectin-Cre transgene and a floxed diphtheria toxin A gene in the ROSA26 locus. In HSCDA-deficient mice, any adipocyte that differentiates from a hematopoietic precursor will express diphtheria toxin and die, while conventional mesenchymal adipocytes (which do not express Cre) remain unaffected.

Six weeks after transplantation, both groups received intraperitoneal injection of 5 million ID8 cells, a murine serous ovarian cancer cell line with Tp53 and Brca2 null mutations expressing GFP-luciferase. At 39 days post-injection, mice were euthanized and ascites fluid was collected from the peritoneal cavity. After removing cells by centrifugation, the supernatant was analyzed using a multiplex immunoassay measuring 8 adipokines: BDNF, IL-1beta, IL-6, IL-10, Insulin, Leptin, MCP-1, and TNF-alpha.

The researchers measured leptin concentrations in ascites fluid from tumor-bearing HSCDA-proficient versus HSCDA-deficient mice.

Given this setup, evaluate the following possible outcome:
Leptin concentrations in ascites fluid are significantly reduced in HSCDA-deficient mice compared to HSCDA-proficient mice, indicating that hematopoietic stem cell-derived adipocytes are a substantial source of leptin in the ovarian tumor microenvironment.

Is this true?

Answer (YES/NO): NO